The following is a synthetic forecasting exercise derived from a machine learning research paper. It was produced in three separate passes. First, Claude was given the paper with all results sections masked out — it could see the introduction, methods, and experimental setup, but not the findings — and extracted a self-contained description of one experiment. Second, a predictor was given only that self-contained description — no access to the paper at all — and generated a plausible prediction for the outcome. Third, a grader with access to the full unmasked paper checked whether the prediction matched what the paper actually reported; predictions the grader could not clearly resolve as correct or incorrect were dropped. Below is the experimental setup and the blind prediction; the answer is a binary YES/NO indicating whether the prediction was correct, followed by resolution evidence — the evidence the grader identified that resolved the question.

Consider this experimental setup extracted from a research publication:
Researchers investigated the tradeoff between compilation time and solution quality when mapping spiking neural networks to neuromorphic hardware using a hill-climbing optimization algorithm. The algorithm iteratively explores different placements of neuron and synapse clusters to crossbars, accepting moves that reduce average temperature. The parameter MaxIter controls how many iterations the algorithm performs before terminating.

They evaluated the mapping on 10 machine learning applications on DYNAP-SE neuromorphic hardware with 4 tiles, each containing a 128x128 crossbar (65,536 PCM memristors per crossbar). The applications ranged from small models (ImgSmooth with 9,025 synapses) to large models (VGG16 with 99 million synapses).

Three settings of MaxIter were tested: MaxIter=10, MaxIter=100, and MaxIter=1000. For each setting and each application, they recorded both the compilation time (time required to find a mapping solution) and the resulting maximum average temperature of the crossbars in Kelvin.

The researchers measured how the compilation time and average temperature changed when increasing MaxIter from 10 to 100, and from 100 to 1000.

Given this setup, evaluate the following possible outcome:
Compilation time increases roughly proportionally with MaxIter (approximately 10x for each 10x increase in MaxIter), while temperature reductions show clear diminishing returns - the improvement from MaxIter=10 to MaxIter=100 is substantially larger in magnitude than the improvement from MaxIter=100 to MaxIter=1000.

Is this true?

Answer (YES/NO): YES